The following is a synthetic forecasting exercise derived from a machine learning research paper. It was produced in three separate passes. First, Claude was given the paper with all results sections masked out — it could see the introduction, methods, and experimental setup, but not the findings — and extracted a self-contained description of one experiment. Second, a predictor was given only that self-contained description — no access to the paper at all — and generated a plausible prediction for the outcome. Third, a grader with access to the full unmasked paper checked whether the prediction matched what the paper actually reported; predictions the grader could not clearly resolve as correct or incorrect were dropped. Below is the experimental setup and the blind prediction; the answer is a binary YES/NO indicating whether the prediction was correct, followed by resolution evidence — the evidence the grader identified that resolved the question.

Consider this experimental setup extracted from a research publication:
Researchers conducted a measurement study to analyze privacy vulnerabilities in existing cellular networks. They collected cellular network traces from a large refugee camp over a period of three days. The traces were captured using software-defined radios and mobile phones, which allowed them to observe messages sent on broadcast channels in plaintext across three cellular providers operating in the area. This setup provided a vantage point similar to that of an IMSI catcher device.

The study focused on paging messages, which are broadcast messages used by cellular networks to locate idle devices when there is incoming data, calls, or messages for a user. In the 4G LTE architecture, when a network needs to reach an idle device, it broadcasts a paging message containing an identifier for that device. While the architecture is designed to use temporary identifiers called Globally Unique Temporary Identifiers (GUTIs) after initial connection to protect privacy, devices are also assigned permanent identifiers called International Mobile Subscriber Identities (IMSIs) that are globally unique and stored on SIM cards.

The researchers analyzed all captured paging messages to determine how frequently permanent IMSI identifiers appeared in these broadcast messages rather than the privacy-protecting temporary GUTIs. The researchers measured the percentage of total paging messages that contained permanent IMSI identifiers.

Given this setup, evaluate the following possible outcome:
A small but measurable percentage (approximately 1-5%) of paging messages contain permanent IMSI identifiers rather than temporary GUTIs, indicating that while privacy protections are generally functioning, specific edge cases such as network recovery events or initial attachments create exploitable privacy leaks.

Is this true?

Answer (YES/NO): NO